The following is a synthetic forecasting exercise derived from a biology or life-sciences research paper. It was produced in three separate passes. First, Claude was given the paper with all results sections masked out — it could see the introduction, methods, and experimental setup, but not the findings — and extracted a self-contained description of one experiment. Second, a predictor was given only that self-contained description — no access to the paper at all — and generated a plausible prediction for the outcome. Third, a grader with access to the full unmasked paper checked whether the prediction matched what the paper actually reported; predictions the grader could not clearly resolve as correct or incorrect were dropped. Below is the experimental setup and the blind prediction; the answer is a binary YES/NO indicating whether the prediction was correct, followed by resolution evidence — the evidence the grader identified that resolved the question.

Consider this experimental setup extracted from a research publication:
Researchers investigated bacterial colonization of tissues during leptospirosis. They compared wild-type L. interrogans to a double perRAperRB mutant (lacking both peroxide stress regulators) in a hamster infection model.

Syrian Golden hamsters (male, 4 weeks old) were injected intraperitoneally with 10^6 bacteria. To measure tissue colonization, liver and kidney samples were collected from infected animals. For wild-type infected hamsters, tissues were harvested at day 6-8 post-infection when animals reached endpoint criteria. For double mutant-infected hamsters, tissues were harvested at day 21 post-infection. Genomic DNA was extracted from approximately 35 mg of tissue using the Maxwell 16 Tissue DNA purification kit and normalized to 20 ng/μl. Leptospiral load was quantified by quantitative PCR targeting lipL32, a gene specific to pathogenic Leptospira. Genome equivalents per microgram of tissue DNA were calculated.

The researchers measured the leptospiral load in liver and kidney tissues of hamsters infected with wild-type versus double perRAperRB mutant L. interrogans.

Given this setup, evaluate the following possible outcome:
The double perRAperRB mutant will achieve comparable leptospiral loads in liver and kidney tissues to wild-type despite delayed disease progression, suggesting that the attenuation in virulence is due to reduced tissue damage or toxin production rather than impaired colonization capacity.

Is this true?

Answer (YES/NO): NO